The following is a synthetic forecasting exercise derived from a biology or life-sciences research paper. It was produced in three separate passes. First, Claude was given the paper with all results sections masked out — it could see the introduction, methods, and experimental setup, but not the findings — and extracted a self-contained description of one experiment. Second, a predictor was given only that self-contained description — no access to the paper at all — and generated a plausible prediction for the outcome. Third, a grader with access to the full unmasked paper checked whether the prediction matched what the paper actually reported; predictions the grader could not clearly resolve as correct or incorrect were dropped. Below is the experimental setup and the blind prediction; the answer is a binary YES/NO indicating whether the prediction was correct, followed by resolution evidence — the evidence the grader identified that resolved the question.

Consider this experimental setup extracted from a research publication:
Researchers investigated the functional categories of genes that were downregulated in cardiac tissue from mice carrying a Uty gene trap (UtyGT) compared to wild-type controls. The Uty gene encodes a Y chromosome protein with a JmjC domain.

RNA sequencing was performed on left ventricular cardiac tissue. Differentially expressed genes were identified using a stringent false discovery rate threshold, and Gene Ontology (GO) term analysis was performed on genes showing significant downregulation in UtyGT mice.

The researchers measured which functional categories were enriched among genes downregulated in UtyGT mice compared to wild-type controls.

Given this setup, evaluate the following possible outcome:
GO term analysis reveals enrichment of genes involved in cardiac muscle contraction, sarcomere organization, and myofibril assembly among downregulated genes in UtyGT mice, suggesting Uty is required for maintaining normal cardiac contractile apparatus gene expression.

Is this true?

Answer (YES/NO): NO